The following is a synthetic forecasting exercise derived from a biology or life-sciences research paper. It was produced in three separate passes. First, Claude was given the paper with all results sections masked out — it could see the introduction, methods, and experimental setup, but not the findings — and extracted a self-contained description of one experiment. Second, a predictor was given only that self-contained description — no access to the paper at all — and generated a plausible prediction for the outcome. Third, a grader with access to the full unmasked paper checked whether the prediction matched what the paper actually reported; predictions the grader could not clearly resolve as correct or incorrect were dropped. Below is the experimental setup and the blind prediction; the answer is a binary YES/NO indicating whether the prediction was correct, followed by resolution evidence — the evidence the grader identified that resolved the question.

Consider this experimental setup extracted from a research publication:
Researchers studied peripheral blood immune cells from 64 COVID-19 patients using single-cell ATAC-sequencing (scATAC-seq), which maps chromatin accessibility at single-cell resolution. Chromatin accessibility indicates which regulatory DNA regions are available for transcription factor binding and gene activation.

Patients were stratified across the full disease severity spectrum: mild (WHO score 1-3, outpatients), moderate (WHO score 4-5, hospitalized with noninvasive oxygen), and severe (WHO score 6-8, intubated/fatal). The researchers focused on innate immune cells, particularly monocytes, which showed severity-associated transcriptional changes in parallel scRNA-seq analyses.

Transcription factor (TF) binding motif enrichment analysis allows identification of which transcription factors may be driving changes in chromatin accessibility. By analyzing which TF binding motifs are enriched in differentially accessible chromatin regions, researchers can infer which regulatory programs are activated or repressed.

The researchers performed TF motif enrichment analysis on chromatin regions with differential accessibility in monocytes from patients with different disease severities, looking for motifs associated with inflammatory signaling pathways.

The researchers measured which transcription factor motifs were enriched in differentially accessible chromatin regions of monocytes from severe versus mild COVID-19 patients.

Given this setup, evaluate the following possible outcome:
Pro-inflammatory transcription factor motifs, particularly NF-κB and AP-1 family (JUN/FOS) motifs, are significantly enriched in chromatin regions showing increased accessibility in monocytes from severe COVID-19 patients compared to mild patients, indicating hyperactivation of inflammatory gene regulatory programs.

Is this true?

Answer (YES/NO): NO